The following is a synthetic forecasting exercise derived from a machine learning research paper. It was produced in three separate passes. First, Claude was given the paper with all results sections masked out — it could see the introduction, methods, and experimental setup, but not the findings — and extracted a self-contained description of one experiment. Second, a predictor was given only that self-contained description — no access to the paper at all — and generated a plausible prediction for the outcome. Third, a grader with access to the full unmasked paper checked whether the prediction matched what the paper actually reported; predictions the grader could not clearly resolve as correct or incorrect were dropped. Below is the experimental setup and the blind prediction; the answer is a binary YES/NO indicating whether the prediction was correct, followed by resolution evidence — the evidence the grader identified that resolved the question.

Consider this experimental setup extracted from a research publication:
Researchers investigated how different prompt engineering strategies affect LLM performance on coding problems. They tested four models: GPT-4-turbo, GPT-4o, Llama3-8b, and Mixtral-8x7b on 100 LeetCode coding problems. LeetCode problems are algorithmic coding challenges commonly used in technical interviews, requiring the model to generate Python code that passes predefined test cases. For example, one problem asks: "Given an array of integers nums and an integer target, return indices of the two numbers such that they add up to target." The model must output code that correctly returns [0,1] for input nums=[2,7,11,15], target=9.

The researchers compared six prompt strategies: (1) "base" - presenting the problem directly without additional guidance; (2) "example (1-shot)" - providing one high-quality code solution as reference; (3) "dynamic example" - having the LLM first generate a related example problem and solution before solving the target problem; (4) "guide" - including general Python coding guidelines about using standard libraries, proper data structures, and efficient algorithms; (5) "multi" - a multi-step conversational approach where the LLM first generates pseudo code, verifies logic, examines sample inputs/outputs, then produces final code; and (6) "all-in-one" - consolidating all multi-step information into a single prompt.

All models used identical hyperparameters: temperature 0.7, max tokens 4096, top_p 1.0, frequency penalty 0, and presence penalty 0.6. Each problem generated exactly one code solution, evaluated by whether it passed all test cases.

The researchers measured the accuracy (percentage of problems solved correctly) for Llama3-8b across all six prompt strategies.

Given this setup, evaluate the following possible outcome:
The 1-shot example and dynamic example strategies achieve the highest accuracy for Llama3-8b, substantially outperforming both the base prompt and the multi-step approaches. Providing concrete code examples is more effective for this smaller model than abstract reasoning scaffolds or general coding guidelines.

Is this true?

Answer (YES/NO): NO